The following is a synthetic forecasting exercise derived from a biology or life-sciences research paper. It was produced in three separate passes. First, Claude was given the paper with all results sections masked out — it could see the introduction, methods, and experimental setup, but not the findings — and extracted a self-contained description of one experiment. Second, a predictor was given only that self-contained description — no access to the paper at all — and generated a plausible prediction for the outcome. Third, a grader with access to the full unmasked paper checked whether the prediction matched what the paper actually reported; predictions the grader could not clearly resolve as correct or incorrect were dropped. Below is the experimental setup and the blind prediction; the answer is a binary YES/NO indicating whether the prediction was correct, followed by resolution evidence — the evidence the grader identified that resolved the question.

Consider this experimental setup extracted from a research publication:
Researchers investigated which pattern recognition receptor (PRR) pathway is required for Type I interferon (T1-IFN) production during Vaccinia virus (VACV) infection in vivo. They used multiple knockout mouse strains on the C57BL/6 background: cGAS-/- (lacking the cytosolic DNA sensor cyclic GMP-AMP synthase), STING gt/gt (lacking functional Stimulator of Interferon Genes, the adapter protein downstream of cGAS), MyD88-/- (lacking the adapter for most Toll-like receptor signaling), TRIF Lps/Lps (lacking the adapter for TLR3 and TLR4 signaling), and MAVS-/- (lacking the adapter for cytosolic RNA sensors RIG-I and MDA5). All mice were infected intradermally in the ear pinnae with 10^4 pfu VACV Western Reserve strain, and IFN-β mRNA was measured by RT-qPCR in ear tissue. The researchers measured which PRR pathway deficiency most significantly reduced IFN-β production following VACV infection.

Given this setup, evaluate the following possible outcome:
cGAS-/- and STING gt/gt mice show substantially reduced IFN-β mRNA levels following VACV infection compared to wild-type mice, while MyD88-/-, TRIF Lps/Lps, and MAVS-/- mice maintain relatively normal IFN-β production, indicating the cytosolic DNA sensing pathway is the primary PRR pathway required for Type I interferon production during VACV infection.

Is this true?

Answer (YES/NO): YES